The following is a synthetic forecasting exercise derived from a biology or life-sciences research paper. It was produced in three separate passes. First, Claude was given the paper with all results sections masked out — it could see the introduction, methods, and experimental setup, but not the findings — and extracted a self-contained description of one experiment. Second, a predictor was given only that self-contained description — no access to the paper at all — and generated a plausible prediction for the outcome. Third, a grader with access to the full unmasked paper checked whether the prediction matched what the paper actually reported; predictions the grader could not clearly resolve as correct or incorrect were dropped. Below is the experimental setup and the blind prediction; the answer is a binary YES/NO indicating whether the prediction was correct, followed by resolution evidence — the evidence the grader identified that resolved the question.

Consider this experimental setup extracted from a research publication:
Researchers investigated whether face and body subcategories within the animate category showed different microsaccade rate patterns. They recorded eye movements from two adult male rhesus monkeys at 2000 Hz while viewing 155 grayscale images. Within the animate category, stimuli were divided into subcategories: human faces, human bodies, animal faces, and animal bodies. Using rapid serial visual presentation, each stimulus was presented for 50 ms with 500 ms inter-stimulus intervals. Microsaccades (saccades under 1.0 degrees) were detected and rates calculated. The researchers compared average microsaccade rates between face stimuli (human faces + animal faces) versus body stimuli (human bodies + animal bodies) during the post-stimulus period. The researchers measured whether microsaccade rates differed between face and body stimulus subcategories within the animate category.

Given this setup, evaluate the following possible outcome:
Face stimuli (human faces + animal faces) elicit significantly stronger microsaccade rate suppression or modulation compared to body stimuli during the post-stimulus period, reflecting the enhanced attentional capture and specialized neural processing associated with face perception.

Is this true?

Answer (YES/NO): NO